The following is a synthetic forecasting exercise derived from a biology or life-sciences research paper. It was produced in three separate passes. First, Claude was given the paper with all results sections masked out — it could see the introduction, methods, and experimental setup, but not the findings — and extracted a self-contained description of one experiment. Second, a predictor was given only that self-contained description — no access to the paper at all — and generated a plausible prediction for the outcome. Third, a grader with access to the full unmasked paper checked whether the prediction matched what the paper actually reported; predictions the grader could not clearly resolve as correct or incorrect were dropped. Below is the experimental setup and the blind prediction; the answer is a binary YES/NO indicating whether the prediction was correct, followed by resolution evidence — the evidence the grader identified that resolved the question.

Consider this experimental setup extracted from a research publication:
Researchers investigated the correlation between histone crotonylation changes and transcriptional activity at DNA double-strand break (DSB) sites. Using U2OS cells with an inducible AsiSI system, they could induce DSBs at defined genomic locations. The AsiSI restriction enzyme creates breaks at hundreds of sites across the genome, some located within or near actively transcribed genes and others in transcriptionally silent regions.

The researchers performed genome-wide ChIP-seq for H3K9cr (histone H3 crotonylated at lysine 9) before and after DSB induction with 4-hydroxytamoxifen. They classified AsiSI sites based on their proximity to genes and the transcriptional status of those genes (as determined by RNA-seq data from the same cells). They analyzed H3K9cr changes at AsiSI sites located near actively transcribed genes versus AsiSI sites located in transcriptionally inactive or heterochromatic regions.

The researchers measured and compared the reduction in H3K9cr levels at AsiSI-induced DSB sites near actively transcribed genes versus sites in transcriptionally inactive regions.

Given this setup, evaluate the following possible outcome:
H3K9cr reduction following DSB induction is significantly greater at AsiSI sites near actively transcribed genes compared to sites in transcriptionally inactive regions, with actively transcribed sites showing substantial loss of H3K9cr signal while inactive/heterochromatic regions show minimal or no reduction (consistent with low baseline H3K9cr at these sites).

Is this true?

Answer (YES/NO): YES